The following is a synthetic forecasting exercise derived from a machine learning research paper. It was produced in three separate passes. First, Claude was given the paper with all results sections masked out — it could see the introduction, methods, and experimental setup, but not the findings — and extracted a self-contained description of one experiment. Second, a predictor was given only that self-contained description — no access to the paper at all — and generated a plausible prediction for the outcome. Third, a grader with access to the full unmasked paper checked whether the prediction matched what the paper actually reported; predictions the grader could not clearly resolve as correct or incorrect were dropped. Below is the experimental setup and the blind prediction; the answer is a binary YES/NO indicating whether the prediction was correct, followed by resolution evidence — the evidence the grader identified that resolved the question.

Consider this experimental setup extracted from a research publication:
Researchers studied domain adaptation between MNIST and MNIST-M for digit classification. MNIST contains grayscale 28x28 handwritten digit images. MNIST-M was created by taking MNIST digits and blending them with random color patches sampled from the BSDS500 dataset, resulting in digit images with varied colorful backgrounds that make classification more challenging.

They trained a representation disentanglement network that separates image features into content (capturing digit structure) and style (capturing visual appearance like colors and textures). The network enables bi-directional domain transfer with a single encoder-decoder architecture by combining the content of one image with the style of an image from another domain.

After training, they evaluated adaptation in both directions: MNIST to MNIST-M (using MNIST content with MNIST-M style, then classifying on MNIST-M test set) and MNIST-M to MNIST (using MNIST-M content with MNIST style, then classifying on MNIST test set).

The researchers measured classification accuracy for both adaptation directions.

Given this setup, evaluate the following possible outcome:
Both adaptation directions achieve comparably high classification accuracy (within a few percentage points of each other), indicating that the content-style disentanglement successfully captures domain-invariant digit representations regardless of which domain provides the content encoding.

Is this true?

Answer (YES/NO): YES